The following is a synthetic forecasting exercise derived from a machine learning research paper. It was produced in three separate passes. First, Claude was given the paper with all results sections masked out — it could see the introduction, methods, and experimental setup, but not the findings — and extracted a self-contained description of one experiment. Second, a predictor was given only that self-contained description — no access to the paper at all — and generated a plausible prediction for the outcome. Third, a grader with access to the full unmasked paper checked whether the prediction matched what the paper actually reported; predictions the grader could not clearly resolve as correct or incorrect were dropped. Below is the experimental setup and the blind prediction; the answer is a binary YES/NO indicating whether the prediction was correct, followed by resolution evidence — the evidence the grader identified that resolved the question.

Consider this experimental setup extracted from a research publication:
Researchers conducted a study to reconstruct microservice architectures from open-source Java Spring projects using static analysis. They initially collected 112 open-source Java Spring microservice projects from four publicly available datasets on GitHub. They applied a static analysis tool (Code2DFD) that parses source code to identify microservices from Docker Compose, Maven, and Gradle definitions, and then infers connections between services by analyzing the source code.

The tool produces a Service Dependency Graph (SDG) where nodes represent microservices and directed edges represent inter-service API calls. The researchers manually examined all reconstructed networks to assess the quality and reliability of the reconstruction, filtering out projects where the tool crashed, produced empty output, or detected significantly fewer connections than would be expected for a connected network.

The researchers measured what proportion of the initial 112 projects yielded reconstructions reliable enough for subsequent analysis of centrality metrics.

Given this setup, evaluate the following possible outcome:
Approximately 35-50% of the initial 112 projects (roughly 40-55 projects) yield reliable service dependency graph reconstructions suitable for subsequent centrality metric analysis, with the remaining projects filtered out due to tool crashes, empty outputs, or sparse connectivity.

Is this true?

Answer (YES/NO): NO